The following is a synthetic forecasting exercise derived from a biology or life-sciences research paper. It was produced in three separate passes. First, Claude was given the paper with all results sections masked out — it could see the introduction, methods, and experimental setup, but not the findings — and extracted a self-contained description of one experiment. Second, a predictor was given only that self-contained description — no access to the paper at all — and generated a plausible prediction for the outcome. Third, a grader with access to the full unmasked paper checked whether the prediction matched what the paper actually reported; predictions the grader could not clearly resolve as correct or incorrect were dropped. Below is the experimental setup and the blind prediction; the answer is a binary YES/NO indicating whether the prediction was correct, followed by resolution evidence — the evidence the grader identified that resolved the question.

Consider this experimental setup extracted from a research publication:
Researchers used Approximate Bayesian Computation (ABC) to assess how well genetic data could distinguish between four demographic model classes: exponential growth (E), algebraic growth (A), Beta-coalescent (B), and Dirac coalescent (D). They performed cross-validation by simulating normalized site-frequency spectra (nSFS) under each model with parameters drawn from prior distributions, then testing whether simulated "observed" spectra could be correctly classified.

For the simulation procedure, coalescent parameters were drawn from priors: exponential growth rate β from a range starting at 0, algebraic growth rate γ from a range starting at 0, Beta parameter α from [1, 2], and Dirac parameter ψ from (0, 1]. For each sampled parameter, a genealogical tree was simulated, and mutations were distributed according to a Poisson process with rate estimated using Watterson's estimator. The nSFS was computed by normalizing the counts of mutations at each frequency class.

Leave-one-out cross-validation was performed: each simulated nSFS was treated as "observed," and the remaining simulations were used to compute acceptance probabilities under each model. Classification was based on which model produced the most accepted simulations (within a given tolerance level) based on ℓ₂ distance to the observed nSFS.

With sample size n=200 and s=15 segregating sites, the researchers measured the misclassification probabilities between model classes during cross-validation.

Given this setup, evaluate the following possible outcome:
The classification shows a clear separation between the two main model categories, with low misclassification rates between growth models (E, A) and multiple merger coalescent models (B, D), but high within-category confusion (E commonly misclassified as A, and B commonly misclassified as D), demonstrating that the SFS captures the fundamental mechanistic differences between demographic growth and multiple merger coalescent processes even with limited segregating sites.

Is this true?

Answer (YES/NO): NO